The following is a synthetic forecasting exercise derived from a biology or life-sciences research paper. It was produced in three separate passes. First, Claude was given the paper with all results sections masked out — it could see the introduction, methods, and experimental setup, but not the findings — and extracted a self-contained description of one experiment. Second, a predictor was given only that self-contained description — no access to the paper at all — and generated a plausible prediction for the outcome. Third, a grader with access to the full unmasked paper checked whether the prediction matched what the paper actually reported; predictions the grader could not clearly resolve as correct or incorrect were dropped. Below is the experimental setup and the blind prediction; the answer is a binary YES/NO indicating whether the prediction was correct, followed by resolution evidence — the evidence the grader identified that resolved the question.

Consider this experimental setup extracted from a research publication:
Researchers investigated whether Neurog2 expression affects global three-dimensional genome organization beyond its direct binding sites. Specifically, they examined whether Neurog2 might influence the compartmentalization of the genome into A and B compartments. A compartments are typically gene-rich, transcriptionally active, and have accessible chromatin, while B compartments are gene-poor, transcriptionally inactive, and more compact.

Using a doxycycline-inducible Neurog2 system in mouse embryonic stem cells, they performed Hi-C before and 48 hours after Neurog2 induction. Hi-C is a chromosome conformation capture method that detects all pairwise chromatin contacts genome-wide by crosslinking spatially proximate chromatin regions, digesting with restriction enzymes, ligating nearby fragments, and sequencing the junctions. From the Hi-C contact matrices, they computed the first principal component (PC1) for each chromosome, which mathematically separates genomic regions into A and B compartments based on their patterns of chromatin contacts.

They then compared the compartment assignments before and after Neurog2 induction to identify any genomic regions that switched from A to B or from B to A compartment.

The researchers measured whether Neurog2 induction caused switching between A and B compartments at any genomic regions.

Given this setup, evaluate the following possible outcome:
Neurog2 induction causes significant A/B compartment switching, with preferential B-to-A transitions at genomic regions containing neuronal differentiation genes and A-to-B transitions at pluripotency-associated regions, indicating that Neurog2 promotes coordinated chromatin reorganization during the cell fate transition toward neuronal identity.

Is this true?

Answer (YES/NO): NO